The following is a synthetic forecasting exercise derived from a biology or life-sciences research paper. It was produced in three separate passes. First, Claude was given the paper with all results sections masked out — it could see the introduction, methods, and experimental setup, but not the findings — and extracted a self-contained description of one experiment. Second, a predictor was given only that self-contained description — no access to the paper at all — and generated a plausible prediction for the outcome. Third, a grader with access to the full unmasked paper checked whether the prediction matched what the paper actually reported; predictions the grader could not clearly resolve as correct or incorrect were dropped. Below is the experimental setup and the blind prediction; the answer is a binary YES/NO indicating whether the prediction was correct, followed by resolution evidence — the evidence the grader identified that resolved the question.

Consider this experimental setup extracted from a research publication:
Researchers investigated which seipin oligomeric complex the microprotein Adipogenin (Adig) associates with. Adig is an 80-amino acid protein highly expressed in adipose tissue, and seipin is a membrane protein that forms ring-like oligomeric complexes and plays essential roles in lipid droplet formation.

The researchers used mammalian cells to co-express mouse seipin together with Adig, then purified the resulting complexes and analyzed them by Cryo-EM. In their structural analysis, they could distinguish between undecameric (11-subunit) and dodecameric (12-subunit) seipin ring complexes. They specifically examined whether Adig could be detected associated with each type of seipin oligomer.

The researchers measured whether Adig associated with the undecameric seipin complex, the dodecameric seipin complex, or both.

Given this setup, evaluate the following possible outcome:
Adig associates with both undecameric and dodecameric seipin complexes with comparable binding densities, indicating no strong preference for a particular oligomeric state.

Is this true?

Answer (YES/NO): NO